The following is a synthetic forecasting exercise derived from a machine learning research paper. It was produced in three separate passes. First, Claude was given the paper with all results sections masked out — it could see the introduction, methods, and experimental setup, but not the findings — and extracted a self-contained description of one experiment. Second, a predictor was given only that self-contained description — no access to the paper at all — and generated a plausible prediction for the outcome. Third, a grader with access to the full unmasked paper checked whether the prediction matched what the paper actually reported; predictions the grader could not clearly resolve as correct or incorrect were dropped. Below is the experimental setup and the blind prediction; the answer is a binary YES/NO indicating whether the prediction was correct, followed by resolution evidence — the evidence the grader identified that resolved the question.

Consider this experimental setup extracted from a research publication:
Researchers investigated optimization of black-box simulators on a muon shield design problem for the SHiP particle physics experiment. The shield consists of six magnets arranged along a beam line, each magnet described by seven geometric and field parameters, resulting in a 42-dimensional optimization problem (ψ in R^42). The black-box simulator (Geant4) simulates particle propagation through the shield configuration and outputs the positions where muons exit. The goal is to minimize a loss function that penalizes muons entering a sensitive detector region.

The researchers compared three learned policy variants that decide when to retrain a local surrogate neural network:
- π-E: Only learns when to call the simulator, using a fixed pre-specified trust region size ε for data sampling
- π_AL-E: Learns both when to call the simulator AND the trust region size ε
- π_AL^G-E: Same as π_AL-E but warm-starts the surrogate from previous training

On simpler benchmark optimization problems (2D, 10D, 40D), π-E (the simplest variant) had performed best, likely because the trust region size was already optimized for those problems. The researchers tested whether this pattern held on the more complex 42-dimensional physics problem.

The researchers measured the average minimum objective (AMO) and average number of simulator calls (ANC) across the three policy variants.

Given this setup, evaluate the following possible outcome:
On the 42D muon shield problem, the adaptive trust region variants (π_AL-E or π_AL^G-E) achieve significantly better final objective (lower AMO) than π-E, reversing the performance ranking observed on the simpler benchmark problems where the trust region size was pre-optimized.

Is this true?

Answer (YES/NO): NO